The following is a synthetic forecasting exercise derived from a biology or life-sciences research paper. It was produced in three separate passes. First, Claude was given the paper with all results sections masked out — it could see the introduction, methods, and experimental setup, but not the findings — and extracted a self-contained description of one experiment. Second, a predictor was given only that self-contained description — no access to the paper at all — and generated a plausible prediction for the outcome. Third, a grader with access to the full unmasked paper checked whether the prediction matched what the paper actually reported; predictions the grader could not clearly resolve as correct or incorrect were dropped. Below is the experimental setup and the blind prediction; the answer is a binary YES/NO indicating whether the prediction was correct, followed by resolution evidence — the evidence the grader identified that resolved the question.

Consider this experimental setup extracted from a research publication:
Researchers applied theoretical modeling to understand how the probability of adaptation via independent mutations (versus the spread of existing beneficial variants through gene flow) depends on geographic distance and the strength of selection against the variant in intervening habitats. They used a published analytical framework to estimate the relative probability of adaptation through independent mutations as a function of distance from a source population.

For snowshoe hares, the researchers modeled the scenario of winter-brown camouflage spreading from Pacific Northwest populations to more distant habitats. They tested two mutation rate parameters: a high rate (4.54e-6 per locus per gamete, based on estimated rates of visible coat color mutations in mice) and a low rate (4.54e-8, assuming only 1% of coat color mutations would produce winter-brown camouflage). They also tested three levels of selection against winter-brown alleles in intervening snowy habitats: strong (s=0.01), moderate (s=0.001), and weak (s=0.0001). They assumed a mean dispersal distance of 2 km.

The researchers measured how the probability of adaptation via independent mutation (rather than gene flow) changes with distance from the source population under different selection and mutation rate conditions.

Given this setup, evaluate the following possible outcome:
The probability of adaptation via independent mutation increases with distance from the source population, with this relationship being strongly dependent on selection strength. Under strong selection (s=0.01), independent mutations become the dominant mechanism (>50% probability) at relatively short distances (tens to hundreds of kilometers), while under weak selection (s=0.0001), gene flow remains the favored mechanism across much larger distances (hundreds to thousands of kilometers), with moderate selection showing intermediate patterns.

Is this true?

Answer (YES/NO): YES